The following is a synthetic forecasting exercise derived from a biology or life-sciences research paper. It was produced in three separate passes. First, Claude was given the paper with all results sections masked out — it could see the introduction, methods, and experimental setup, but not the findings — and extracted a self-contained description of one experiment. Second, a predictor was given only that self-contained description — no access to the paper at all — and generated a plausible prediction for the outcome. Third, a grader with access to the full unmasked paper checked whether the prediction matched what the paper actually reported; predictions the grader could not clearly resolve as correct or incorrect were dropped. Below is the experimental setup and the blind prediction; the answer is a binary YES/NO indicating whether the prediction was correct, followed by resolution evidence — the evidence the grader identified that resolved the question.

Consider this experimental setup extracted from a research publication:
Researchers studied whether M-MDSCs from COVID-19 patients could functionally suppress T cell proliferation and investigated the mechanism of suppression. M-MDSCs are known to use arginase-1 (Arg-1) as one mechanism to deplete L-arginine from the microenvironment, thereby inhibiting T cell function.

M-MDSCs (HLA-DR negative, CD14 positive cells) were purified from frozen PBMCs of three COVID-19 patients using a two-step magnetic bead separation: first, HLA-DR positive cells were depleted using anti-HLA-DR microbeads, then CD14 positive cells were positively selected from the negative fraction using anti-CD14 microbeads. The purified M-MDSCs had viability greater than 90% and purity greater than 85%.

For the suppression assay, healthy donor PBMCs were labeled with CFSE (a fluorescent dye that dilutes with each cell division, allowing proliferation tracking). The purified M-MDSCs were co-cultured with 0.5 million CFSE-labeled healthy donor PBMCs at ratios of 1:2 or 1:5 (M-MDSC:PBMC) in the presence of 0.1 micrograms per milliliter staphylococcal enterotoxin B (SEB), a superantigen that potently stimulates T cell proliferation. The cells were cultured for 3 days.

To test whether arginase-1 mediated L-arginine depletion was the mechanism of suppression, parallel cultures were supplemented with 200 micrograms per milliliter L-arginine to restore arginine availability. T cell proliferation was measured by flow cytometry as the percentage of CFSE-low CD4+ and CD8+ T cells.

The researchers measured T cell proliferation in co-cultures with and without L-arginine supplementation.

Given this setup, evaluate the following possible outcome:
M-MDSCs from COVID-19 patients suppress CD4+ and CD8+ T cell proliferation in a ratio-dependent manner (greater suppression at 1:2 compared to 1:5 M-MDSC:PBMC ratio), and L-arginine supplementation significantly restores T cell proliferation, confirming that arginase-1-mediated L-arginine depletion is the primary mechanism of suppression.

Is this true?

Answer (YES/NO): NO